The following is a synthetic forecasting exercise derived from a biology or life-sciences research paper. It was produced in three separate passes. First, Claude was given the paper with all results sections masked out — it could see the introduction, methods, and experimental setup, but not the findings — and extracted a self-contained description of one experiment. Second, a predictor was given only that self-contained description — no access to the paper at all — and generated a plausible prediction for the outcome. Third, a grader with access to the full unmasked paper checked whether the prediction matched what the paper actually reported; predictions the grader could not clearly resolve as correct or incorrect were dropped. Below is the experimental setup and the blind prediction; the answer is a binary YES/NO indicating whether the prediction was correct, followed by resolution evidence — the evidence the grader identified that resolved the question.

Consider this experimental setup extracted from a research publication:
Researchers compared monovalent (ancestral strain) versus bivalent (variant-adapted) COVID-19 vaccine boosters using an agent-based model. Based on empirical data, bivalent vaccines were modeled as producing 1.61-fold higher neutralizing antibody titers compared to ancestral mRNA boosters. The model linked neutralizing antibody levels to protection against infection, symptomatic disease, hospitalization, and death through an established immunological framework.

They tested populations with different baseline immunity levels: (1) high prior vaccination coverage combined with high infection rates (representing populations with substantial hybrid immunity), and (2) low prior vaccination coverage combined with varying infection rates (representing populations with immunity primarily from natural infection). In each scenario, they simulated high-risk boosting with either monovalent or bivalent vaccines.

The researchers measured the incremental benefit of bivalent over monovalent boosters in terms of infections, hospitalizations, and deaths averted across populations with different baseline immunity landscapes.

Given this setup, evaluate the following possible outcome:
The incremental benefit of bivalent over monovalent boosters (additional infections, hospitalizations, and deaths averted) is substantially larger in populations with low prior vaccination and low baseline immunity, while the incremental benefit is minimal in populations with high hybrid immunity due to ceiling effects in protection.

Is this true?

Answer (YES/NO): NO